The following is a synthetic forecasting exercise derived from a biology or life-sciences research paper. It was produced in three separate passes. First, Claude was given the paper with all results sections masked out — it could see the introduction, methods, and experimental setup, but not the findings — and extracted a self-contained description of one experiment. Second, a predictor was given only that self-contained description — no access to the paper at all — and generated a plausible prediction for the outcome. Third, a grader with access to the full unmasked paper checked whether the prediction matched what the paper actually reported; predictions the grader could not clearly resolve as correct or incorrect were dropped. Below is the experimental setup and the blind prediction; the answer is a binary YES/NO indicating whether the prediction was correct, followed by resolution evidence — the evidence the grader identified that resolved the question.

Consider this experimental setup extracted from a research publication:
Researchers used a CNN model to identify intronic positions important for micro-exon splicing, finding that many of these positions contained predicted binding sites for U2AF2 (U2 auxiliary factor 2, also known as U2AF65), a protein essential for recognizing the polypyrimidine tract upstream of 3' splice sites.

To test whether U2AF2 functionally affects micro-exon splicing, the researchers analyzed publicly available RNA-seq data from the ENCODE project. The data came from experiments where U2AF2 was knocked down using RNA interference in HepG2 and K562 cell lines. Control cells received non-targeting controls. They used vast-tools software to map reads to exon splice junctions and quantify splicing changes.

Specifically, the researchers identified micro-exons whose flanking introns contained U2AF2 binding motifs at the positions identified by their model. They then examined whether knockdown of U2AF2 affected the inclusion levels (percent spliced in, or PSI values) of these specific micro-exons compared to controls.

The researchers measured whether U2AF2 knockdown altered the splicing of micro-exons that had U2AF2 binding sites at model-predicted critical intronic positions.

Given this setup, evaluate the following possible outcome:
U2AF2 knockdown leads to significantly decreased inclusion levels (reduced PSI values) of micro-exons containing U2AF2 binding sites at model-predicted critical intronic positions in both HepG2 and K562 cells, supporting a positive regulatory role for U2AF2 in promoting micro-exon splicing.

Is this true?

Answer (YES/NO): NO